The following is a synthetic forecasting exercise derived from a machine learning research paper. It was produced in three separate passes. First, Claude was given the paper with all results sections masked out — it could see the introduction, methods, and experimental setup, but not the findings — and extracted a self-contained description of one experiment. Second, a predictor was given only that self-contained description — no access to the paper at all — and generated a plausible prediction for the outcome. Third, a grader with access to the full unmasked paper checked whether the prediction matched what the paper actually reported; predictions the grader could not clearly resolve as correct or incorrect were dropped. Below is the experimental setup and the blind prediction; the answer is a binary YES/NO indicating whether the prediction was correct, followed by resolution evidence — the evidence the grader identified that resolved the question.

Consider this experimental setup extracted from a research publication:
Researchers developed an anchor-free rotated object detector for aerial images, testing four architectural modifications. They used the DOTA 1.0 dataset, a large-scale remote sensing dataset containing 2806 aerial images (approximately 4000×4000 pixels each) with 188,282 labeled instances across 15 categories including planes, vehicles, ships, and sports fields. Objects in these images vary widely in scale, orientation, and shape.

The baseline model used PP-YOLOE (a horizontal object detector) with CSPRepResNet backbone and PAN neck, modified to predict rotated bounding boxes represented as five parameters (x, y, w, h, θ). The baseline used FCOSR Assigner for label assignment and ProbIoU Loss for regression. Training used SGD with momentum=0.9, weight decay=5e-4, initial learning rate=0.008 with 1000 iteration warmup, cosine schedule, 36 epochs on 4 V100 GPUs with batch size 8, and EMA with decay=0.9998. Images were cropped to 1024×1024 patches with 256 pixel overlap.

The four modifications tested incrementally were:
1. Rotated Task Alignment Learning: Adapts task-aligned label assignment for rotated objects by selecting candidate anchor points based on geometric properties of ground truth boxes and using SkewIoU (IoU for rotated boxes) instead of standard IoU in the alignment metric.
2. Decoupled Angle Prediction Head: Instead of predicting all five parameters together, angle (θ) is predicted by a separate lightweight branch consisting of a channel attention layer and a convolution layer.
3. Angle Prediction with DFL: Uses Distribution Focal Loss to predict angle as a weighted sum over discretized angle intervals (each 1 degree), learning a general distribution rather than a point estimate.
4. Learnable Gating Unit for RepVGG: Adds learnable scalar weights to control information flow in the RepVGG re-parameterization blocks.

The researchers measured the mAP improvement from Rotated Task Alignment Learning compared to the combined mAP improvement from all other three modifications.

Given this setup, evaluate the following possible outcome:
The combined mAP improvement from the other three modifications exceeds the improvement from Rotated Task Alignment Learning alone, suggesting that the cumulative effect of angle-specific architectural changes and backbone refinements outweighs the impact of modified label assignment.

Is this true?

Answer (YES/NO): NO